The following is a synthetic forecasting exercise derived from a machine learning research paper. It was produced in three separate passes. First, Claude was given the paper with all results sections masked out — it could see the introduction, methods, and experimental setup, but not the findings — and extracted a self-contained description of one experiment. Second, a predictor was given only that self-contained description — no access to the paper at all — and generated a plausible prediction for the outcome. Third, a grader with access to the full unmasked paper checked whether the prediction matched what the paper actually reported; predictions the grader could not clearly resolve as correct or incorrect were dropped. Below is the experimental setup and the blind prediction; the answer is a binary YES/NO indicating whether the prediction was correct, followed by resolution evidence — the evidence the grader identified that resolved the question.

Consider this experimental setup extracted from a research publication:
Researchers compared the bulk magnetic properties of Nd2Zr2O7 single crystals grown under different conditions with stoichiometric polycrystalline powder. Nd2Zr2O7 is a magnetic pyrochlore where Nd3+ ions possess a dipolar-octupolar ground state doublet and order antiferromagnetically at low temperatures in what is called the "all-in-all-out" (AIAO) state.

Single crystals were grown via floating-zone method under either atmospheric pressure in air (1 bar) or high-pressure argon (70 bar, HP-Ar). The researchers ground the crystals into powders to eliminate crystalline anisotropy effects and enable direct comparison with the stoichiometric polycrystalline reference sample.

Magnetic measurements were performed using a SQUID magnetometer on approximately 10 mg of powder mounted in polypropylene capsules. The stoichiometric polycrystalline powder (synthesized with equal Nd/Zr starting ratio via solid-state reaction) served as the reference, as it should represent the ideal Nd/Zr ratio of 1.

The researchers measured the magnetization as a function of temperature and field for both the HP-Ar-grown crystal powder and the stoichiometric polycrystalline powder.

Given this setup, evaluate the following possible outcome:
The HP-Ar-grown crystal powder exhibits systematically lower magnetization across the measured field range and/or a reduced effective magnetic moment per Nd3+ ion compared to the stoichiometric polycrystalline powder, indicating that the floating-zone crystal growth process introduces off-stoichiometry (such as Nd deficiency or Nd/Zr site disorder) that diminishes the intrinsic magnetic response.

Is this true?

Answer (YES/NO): NO